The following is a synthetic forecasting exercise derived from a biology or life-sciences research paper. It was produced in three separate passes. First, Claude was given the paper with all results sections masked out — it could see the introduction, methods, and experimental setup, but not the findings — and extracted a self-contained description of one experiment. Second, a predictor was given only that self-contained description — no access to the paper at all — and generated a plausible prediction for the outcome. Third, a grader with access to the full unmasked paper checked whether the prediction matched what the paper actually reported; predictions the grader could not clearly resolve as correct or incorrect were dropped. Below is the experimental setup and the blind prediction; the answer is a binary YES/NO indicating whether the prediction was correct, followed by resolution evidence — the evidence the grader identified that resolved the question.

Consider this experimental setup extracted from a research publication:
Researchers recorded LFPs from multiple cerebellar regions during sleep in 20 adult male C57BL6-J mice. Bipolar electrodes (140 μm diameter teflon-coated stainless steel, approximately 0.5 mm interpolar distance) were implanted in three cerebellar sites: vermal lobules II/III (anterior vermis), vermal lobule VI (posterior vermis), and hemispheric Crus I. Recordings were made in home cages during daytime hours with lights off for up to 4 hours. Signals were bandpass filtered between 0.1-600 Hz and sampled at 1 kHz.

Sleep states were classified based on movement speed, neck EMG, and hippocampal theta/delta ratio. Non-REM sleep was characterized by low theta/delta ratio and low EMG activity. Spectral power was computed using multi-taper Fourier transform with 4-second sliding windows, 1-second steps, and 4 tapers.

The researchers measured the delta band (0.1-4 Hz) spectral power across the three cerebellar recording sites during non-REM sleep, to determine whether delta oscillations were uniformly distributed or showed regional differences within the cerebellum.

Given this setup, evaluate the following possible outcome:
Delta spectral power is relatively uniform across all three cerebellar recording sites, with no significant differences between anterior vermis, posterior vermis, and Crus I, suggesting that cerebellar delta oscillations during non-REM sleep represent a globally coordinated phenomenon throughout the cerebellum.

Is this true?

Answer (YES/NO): NO